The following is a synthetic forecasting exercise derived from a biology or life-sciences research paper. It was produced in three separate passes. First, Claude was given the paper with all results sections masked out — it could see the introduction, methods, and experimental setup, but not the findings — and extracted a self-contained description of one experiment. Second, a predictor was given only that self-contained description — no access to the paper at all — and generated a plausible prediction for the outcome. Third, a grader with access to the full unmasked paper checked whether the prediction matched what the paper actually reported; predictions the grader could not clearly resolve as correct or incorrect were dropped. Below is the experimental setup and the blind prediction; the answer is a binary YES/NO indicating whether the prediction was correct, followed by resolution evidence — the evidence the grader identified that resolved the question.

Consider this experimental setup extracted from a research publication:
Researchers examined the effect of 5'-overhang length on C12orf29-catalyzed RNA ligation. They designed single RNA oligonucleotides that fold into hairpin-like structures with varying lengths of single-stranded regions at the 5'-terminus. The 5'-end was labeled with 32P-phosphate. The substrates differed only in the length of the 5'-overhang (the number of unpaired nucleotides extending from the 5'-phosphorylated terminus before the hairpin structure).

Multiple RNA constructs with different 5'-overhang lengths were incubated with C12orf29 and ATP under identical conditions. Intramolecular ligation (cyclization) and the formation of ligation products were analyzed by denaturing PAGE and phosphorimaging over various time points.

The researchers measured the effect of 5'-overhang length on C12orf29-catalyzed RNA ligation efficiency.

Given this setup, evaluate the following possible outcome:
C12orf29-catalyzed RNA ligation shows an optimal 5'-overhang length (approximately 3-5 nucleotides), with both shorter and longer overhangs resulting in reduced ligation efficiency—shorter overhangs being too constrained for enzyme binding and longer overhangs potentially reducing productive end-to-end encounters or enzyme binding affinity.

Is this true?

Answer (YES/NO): NO